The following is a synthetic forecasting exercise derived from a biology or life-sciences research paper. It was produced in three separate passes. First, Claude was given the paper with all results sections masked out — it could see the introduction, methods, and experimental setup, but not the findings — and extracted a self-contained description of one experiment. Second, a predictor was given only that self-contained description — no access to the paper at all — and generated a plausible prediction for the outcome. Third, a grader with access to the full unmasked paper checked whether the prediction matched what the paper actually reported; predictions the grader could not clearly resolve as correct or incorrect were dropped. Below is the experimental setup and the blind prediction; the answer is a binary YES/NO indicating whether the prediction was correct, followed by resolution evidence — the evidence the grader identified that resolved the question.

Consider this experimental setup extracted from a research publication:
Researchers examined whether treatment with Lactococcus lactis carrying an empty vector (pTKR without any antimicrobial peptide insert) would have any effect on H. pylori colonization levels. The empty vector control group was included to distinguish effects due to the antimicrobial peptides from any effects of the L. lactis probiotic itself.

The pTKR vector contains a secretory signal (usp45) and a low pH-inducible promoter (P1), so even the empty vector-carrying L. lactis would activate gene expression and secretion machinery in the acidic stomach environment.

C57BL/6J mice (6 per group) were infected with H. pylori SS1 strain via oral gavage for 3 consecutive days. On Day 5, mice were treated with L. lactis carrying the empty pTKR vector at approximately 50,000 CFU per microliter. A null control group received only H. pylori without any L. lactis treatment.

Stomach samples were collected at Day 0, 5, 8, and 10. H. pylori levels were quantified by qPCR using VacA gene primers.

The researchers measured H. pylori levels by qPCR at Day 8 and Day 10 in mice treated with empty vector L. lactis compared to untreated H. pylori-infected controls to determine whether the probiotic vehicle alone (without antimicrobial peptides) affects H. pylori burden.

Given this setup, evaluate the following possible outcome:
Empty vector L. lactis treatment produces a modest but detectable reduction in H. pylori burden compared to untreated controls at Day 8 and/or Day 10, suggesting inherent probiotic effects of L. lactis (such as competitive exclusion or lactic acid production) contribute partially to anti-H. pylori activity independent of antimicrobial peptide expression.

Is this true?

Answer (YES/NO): NO